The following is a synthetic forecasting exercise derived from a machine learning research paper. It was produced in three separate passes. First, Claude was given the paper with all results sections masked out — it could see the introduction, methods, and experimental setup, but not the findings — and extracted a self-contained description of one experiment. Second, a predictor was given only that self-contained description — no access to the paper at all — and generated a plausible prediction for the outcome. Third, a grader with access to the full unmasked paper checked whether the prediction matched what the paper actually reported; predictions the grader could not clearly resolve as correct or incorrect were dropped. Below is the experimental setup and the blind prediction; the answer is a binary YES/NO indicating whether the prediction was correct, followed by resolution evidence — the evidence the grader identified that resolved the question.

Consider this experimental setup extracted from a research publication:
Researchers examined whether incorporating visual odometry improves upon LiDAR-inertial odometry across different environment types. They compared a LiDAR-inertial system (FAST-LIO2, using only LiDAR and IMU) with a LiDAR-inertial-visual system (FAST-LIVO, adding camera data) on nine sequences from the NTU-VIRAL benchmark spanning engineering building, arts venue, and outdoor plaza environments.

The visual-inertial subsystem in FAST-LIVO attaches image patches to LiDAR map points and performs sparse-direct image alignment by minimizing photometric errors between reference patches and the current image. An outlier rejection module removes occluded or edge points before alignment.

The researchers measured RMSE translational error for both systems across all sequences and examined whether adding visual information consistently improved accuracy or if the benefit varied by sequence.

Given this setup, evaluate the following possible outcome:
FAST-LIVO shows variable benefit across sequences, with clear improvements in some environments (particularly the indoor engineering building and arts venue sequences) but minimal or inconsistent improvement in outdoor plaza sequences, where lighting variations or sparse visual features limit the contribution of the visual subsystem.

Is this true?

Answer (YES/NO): NO